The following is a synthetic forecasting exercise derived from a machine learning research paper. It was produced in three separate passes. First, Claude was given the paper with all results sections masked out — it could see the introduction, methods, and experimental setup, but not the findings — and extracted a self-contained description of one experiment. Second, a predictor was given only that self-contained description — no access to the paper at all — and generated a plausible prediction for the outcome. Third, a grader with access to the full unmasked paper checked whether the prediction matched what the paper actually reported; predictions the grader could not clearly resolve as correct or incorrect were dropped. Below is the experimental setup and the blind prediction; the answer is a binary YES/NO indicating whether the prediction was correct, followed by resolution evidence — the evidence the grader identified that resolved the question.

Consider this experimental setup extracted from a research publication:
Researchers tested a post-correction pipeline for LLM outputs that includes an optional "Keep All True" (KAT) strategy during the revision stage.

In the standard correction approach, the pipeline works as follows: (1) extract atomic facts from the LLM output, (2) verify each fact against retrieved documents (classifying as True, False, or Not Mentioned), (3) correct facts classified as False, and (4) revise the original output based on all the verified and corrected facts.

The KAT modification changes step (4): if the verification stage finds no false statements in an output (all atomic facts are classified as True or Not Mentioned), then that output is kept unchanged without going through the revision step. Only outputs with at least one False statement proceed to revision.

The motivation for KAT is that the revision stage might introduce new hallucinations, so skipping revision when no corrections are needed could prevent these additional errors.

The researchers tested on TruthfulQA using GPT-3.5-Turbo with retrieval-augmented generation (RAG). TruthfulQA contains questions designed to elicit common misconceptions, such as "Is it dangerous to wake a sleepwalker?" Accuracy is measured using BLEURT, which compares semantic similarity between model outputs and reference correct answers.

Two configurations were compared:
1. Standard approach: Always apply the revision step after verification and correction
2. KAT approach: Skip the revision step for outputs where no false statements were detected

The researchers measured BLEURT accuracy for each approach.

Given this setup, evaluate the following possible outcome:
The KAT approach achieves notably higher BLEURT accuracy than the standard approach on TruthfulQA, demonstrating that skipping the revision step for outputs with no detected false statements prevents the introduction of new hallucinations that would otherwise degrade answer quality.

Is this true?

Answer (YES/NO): NO